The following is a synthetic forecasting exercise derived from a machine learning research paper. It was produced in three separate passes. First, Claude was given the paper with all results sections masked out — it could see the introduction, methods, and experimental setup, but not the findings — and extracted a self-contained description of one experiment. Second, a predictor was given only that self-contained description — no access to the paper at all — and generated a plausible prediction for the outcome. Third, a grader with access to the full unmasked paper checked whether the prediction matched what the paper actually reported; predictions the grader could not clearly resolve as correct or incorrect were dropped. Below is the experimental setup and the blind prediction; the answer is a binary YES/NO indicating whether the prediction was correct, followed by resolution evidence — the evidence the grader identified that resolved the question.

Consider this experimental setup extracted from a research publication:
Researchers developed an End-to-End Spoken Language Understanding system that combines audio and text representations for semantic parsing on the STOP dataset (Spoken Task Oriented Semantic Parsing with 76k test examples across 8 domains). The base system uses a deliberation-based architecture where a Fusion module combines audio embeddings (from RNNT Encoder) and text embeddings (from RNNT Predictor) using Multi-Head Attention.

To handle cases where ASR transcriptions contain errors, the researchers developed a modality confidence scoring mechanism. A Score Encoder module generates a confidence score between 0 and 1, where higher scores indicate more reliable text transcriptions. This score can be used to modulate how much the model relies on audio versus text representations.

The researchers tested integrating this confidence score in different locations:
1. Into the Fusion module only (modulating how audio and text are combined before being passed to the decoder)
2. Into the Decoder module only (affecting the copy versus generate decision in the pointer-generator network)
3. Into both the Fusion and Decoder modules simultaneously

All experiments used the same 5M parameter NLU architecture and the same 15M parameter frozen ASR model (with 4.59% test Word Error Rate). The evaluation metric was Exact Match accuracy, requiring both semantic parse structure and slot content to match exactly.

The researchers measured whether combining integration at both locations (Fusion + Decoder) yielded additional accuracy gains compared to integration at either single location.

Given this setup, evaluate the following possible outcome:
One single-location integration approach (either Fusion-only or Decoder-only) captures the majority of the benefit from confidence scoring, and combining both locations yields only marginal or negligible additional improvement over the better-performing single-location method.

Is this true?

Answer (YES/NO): NO